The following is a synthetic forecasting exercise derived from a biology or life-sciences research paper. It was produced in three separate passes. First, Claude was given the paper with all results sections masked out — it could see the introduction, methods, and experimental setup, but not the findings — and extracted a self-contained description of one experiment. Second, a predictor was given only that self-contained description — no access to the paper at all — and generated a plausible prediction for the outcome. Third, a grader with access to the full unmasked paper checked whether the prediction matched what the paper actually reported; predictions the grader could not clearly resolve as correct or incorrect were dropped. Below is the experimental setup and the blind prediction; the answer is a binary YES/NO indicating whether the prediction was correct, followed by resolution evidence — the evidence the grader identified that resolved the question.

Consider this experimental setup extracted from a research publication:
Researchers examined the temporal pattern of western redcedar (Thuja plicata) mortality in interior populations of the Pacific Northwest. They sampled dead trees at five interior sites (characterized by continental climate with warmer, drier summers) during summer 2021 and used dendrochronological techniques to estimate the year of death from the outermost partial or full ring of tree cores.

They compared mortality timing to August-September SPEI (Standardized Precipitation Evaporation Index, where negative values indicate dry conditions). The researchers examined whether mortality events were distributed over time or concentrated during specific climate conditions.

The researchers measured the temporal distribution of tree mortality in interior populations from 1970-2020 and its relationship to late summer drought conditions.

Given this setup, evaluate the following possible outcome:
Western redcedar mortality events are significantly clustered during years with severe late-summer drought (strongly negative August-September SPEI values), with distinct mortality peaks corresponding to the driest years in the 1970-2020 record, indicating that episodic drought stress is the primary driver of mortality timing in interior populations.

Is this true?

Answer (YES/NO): NO